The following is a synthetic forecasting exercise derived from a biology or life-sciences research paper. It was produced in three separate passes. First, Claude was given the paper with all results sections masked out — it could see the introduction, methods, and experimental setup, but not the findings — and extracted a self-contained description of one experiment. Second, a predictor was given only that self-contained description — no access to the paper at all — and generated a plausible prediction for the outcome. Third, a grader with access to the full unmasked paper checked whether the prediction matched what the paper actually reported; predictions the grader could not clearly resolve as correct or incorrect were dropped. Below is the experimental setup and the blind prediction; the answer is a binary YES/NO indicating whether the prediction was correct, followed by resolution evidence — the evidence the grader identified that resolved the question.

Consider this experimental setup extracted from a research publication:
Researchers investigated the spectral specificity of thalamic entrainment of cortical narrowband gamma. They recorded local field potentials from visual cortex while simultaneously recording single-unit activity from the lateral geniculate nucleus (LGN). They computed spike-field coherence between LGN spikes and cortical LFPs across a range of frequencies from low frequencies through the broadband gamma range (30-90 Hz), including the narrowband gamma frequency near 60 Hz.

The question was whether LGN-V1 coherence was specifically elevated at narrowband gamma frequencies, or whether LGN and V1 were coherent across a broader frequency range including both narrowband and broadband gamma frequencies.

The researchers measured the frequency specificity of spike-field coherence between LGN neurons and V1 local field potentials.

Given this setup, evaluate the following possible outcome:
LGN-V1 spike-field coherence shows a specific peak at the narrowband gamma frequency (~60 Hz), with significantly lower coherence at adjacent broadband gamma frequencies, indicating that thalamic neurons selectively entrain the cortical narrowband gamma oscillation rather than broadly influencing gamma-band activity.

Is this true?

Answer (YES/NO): YES